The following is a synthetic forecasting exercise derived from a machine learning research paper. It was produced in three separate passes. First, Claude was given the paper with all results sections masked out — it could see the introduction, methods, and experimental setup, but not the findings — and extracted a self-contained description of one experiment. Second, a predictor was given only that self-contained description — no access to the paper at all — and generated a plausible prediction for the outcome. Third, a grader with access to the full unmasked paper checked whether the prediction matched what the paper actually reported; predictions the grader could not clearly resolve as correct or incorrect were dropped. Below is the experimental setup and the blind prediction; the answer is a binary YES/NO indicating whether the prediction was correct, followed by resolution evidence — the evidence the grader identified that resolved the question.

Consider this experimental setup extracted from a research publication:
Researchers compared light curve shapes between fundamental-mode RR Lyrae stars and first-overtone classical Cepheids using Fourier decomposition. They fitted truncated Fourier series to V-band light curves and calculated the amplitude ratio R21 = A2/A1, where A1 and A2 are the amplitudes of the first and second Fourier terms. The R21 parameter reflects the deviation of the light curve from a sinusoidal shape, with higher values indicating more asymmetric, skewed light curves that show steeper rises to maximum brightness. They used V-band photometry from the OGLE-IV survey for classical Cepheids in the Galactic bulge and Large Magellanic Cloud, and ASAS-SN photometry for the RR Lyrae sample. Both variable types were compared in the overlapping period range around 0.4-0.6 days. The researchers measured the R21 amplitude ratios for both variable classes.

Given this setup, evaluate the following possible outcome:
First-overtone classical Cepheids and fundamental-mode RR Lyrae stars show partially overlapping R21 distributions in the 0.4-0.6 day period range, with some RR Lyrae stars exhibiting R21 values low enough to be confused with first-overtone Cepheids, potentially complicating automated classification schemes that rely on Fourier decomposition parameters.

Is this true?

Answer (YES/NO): NO